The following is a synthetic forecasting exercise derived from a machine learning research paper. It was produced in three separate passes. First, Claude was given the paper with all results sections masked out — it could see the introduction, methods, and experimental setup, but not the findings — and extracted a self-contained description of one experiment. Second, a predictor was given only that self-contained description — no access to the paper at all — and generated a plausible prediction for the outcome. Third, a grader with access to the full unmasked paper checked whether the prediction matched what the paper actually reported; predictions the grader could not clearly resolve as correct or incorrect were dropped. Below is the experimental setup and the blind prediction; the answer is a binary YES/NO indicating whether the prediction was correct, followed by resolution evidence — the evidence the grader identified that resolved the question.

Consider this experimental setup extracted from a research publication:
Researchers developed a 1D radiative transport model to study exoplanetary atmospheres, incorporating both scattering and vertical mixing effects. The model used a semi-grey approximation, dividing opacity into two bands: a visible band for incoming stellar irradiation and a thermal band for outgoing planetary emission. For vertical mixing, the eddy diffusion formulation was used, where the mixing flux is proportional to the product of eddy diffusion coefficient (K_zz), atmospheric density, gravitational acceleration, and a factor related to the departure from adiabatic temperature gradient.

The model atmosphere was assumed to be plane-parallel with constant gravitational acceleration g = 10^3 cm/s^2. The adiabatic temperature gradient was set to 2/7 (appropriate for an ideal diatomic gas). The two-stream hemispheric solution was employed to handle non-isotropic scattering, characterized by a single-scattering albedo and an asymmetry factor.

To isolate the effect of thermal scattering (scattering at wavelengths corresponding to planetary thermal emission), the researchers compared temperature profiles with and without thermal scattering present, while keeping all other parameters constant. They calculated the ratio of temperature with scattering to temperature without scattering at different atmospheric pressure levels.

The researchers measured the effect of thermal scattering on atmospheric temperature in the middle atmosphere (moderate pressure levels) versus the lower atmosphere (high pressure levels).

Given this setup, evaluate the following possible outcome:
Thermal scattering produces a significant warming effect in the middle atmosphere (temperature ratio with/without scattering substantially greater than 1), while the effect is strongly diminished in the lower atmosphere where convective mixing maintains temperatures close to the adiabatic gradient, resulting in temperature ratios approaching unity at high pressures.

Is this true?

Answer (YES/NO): NO